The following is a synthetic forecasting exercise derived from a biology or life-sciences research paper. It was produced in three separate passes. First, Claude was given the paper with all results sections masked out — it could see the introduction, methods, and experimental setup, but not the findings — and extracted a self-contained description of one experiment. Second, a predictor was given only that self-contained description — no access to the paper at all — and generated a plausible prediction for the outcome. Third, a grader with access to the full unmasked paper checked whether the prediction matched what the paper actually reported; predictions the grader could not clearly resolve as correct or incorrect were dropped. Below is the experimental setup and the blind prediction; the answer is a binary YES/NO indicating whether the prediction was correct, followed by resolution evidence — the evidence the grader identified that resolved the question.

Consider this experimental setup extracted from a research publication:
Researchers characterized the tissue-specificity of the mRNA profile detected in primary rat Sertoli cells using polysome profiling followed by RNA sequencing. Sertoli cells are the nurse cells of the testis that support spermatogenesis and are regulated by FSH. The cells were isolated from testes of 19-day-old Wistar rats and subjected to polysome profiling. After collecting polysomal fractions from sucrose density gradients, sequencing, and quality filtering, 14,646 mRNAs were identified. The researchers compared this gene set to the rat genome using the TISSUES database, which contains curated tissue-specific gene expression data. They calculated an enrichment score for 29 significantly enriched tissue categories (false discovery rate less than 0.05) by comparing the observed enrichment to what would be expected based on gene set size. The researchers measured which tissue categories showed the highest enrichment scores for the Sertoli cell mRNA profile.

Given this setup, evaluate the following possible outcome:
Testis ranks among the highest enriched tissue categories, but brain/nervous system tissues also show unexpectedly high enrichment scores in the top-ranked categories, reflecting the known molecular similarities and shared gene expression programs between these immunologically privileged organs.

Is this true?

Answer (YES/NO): YES